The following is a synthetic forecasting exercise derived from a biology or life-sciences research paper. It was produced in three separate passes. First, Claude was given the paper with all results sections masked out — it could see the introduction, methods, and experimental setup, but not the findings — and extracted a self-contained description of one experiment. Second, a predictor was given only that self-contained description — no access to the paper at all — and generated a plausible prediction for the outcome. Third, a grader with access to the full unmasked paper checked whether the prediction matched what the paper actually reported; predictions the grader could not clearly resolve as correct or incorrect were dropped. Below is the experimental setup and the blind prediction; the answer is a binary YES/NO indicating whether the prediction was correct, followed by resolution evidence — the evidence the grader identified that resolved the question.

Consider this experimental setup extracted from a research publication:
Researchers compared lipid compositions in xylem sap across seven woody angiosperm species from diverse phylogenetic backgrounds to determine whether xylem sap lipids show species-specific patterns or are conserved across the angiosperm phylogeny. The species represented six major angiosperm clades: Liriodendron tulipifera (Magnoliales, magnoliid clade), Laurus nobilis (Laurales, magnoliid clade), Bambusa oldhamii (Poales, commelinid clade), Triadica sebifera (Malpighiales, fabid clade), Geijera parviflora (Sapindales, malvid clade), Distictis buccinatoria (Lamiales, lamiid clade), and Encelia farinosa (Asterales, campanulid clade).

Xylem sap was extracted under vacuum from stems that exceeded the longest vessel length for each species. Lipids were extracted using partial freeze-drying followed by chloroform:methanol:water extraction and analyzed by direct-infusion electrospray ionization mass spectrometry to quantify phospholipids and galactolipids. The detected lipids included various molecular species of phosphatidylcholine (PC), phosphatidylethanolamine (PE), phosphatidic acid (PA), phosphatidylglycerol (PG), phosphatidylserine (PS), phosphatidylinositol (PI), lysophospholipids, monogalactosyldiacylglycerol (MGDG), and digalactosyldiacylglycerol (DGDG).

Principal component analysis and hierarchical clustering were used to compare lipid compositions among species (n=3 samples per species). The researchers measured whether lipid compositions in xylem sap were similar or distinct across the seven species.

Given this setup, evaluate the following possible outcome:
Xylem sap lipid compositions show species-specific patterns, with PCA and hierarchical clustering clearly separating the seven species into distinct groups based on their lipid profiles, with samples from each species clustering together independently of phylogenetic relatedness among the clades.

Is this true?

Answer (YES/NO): NO